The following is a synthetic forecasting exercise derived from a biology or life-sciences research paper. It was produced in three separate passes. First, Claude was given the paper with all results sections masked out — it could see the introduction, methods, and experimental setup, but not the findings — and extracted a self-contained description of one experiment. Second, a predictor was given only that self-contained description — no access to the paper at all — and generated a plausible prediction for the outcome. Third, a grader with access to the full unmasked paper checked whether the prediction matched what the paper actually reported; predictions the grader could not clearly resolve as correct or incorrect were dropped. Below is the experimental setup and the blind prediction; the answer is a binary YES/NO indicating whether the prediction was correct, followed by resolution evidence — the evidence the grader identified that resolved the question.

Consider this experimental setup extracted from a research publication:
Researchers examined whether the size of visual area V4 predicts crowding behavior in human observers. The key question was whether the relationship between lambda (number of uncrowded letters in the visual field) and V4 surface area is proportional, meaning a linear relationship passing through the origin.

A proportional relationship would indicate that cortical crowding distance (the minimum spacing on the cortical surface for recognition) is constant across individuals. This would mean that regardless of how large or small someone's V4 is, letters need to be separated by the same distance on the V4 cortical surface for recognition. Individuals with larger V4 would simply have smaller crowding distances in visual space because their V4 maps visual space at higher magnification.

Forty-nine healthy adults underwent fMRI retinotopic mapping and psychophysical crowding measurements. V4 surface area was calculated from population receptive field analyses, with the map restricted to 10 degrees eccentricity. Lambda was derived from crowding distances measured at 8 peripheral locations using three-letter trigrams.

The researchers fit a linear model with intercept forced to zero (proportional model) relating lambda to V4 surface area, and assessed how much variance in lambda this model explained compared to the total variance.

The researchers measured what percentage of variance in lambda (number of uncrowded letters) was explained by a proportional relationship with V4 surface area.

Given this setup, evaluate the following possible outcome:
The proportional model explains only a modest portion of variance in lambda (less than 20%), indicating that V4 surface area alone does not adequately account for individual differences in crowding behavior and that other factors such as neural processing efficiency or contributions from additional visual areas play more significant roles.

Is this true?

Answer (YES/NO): NO